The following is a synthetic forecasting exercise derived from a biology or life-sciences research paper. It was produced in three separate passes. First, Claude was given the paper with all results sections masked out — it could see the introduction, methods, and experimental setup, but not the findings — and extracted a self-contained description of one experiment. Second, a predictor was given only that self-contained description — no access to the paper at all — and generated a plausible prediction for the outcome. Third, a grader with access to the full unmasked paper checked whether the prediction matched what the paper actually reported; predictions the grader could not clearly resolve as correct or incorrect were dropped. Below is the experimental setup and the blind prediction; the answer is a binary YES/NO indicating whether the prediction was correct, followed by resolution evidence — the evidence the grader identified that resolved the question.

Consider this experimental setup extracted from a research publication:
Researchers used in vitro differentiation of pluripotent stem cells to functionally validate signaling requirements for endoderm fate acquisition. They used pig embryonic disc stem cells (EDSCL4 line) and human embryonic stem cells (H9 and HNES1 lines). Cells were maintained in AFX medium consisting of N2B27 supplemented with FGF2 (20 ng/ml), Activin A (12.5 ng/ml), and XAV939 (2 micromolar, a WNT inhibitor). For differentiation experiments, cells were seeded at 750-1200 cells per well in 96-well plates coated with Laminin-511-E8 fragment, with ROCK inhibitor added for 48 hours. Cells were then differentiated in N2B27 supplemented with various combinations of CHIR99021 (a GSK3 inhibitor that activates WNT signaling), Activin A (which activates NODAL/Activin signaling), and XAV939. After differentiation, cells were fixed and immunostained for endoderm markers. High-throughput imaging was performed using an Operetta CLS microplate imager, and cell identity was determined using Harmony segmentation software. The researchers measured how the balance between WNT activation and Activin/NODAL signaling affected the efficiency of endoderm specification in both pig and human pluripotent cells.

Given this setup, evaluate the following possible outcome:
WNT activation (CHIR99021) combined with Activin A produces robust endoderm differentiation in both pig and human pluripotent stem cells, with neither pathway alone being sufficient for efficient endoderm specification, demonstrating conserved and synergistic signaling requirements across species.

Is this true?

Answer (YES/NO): NO